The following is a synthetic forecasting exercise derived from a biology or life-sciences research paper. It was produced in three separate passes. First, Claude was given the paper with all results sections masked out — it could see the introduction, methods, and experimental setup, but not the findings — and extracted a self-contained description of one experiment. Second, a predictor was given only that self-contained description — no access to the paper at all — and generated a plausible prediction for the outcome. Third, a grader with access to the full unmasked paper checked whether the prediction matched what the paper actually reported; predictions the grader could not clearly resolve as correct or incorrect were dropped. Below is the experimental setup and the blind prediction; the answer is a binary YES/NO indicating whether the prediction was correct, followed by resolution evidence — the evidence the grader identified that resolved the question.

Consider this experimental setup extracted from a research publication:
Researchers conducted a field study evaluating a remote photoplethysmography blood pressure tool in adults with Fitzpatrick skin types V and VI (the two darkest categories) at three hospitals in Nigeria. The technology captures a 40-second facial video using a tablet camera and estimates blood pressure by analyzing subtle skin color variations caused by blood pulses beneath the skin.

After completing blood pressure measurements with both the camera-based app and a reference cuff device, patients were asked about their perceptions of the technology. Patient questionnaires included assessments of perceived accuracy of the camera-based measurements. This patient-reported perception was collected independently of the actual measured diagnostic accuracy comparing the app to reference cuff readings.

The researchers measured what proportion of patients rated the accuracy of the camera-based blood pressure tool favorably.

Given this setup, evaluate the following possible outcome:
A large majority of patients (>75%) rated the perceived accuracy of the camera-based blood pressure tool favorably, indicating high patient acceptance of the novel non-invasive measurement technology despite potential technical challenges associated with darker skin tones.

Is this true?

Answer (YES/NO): NO